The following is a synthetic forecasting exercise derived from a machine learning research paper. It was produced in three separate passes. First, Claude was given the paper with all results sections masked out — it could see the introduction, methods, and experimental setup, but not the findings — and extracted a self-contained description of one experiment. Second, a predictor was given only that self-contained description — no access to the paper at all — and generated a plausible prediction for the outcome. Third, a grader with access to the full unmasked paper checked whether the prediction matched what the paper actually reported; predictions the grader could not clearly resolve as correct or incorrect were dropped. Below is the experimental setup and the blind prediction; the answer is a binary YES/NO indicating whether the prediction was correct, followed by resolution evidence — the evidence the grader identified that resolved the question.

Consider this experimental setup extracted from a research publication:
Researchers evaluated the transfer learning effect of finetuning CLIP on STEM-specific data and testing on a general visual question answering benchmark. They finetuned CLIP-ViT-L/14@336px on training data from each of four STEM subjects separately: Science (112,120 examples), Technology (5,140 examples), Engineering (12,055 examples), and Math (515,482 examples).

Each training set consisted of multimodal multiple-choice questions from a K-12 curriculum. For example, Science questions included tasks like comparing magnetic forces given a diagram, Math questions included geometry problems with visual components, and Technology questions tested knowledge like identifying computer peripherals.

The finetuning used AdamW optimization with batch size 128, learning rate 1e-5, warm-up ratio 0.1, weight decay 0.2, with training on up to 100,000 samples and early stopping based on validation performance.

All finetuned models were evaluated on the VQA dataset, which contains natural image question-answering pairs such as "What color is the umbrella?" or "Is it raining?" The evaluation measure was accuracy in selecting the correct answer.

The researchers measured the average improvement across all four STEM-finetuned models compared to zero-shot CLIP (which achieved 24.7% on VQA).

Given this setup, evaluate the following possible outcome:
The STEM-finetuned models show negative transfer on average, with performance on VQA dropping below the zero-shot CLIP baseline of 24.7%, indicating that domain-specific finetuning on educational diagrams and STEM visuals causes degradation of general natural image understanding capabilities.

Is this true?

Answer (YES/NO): NO